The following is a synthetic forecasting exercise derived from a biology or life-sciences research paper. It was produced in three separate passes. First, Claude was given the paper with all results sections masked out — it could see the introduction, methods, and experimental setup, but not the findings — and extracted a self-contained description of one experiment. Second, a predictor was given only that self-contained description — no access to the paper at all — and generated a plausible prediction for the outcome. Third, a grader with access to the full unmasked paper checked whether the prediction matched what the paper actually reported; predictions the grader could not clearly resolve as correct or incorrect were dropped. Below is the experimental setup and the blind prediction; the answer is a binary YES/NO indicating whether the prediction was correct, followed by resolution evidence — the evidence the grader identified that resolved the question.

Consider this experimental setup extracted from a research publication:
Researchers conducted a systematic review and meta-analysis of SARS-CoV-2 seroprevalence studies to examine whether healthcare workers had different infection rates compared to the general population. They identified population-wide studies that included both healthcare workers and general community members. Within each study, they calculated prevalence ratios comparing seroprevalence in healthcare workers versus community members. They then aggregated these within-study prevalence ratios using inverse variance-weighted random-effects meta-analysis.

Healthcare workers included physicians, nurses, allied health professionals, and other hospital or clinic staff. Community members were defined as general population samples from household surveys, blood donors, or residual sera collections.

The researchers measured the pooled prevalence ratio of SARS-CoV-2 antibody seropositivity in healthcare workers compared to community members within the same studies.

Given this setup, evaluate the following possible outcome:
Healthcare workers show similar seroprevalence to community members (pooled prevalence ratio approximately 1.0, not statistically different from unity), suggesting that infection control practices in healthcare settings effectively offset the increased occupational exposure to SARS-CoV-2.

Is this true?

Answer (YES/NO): NO